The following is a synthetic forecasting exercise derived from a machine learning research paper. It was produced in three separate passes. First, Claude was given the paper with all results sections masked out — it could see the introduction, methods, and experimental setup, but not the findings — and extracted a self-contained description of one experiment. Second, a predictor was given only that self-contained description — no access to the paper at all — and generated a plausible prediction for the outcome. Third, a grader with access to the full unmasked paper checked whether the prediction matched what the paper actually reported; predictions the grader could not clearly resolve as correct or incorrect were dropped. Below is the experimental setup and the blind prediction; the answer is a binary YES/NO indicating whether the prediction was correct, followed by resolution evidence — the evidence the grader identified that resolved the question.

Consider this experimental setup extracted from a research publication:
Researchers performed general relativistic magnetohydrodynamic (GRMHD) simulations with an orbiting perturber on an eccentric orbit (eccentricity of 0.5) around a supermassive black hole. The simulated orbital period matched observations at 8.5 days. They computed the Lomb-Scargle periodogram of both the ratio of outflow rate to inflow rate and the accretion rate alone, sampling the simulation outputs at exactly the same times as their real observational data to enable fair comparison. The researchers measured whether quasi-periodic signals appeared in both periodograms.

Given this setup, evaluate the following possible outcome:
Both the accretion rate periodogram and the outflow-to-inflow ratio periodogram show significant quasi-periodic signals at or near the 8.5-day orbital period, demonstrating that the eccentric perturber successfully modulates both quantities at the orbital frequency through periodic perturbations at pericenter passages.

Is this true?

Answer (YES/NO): NO